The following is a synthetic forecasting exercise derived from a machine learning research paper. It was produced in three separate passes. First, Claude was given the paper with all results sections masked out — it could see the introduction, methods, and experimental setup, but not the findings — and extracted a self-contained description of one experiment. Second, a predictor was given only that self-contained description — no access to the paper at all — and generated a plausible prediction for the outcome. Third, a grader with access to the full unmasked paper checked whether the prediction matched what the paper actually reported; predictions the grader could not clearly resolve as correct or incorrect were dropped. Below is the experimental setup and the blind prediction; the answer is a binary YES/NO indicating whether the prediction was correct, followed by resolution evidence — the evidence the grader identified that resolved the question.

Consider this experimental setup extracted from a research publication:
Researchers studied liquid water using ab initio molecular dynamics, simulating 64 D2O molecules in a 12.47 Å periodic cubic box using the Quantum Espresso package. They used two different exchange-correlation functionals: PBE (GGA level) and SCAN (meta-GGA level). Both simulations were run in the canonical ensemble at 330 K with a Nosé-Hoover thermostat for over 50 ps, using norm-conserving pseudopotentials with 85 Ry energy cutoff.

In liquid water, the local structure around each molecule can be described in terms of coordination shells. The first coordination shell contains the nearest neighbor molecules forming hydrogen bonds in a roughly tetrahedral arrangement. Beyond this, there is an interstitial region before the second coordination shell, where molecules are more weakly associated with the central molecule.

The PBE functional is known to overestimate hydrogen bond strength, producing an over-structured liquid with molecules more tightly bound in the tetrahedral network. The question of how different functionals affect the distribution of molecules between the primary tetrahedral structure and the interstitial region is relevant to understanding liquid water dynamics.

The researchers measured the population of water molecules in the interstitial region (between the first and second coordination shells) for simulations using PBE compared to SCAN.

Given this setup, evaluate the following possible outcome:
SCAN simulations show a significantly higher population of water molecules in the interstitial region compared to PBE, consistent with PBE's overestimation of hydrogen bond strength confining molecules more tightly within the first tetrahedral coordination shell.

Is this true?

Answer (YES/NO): YES